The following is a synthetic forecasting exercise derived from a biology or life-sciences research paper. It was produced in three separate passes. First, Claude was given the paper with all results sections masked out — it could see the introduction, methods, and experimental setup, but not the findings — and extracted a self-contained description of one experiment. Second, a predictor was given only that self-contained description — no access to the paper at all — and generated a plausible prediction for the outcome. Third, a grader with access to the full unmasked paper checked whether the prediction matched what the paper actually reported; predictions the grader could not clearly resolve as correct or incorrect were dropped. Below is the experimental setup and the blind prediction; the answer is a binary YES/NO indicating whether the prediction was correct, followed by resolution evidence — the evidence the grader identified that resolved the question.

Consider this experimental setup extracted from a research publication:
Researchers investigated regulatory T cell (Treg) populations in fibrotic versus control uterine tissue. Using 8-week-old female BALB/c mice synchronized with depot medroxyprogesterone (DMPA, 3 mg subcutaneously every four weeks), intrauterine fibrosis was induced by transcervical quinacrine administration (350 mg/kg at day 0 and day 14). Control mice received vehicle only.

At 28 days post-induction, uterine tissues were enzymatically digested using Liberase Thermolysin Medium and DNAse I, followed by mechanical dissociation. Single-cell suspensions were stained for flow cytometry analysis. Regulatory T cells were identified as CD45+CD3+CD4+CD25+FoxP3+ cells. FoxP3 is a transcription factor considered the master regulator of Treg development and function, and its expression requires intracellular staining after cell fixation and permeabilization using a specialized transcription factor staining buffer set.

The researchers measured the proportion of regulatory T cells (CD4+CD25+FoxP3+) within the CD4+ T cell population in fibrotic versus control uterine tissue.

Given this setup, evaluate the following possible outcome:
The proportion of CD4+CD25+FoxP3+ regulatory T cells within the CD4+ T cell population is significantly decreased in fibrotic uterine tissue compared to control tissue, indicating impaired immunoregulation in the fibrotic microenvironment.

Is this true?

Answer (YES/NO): NO